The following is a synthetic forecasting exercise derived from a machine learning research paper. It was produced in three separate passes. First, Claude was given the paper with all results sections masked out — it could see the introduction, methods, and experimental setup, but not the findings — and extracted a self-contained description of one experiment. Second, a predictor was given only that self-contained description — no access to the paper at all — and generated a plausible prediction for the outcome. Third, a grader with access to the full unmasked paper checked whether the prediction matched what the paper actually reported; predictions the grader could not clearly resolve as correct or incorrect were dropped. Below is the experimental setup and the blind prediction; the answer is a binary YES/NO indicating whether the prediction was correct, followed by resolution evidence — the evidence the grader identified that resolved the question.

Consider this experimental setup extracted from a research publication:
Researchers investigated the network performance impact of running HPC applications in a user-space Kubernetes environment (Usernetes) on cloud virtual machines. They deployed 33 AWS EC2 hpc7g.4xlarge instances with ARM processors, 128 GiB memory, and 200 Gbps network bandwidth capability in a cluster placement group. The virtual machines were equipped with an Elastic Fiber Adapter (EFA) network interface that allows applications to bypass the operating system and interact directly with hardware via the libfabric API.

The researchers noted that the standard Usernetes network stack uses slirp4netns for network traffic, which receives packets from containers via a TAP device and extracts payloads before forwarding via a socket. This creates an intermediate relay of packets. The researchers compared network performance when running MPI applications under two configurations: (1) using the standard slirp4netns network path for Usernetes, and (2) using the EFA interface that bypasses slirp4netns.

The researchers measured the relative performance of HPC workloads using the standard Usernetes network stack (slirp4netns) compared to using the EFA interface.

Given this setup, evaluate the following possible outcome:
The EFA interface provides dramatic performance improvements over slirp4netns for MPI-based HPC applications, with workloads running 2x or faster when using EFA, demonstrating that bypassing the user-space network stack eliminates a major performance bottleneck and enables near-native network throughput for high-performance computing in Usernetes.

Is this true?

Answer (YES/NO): NO